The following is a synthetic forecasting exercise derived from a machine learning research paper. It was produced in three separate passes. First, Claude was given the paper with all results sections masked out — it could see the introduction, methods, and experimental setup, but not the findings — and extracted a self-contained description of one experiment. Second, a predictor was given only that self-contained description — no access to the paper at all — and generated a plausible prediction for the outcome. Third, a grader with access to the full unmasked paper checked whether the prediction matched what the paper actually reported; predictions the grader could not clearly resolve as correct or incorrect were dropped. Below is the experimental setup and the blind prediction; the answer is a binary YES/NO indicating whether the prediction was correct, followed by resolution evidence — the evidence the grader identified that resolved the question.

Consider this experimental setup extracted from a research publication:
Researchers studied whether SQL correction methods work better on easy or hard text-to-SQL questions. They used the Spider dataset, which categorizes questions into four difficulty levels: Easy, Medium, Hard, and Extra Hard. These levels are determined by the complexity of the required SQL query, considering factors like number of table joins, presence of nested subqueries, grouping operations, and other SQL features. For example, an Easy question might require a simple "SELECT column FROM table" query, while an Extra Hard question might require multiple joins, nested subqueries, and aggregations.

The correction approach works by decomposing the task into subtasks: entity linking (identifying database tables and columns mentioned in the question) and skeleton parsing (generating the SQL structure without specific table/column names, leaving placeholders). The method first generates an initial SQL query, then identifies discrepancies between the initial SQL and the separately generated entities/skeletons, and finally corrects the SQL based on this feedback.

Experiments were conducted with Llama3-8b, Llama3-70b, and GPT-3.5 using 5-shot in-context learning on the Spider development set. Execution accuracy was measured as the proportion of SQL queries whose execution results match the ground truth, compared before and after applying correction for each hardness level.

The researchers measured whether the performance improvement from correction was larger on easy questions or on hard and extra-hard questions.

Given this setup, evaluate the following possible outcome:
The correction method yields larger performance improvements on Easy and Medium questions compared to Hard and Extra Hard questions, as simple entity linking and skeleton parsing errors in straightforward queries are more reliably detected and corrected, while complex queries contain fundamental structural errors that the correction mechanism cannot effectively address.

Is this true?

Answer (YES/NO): NO